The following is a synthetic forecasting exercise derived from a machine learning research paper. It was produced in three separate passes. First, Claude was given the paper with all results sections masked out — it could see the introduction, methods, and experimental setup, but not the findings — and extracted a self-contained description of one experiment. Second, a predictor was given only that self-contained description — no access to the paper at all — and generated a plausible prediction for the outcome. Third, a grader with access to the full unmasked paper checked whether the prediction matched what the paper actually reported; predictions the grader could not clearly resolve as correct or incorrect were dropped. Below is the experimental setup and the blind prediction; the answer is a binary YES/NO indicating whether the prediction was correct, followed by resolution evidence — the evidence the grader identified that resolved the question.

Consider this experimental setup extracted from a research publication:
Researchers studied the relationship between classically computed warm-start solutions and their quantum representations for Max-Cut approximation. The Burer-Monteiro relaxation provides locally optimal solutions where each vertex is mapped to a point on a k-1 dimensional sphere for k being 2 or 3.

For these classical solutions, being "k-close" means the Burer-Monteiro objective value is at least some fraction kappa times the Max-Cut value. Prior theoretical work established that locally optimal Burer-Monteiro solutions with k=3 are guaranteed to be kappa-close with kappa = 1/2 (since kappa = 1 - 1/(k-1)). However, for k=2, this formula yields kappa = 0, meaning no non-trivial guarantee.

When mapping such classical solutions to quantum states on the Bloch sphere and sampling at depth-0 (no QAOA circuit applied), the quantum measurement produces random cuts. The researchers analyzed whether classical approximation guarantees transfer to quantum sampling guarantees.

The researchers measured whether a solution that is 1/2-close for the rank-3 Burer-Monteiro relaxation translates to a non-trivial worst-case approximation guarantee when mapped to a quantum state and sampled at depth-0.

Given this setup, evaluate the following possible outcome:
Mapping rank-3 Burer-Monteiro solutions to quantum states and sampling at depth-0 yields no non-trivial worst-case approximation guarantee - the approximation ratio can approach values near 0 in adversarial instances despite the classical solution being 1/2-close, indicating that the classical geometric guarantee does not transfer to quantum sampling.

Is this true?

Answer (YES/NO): NO